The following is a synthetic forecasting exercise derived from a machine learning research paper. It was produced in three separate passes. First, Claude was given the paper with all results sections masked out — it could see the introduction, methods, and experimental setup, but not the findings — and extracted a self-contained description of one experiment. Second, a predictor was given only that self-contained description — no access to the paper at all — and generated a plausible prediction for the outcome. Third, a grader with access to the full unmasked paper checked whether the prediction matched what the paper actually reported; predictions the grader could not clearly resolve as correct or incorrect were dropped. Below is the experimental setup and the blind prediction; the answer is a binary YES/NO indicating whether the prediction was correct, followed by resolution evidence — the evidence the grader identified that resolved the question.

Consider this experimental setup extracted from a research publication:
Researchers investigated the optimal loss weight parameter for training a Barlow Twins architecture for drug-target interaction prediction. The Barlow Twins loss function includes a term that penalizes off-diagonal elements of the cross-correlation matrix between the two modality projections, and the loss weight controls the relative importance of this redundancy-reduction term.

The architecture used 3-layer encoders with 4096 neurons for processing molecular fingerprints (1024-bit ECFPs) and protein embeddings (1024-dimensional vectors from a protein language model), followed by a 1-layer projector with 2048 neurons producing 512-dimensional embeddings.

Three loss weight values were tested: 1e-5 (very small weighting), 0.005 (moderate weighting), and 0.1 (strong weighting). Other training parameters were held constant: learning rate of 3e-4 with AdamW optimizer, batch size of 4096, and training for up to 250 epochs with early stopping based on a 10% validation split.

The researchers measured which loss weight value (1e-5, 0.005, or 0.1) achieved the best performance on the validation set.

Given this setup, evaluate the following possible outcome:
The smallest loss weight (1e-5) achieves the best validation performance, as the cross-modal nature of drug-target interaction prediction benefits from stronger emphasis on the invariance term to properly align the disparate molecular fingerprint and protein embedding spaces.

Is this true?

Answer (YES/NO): NO